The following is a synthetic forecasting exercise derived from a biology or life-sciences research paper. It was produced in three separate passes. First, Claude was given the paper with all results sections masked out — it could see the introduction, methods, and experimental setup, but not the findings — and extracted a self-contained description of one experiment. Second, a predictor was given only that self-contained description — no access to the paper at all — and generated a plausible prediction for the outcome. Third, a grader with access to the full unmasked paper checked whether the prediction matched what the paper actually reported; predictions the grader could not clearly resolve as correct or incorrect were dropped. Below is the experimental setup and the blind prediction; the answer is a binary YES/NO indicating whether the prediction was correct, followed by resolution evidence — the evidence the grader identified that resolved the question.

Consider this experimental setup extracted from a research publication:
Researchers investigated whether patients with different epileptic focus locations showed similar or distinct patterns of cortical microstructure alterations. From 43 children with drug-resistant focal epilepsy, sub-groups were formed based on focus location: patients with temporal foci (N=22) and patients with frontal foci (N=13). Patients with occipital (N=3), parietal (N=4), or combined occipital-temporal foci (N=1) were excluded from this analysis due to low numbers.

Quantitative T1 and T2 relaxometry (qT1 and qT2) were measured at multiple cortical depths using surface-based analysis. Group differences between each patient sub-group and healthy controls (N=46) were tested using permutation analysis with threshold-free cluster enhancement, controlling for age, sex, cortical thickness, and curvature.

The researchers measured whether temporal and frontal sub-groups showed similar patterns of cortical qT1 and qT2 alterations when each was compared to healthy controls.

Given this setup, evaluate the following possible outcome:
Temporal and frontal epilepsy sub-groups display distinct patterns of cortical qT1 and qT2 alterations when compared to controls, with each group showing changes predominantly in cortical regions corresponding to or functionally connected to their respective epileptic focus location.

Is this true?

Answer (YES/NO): NO